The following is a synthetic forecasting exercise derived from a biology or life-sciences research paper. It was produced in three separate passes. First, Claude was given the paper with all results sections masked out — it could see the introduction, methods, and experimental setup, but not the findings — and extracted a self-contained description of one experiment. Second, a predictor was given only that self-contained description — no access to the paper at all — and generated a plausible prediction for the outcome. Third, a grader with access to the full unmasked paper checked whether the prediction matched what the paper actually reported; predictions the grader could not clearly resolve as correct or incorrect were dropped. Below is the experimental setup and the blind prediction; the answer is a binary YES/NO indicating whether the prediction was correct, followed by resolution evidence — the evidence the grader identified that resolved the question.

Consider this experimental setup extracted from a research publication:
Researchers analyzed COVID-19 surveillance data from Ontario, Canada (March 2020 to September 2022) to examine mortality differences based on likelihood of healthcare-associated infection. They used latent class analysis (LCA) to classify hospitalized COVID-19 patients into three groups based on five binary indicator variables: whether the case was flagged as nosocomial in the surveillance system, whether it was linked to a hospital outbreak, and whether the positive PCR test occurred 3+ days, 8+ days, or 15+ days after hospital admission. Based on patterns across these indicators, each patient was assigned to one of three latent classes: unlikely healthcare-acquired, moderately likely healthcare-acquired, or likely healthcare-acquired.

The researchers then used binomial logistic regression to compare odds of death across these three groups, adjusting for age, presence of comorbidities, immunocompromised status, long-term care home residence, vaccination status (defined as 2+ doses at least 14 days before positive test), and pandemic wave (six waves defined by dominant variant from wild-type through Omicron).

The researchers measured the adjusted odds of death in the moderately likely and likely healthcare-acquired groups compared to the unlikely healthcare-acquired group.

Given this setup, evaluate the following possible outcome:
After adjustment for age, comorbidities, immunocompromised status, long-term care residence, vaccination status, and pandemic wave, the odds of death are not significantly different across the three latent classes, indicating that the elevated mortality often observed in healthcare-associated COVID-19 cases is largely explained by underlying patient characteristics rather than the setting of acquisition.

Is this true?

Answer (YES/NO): NO